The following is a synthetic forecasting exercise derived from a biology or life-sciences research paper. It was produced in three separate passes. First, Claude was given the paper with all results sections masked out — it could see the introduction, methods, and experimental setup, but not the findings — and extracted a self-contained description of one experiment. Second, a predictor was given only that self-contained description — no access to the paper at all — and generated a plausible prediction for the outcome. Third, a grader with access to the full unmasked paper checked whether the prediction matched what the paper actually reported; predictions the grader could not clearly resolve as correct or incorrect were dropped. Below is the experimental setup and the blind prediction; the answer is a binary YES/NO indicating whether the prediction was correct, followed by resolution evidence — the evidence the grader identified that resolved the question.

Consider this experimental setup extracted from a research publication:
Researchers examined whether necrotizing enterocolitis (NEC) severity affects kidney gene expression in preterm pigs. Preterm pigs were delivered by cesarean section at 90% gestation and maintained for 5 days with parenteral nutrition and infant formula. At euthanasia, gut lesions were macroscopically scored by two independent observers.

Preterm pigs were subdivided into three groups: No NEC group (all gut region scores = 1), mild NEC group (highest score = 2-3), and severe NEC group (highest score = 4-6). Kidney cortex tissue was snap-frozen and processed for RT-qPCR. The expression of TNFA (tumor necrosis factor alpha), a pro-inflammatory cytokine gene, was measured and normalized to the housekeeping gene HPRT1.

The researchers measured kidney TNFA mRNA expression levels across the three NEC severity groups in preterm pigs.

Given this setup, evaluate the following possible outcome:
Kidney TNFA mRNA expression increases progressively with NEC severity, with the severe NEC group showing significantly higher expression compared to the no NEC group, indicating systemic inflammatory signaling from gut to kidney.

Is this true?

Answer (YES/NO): NO